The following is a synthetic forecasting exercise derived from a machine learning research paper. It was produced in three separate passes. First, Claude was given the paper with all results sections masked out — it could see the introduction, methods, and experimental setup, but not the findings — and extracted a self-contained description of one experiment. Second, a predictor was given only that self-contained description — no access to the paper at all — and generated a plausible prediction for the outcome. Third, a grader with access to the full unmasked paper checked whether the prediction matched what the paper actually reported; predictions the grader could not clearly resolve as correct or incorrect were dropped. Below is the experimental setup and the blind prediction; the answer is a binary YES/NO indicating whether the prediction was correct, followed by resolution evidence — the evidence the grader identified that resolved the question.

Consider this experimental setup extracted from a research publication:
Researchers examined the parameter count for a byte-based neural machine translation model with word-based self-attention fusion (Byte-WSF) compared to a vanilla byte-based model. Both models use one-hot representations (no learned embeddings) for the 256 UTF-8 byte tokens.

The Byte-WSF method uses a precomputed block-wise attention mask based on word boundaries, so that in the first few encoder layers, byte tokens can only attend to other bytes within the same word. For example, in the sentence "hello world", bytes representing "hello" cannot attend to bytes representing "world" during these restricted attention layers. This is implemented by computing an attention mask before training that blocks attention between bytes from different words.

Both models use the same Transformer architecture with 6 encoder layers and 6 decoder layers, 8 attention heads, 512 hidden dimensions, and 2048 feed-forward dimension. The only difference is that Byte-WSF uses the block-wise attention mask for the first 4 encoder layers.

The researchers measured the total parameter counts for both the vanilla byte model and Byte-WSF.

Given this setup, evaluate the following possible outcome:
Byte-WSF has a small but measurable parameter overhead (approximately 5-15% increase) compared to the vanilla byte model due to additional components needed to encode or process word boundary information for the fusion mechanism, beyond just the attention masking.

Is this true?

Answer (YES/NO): NO